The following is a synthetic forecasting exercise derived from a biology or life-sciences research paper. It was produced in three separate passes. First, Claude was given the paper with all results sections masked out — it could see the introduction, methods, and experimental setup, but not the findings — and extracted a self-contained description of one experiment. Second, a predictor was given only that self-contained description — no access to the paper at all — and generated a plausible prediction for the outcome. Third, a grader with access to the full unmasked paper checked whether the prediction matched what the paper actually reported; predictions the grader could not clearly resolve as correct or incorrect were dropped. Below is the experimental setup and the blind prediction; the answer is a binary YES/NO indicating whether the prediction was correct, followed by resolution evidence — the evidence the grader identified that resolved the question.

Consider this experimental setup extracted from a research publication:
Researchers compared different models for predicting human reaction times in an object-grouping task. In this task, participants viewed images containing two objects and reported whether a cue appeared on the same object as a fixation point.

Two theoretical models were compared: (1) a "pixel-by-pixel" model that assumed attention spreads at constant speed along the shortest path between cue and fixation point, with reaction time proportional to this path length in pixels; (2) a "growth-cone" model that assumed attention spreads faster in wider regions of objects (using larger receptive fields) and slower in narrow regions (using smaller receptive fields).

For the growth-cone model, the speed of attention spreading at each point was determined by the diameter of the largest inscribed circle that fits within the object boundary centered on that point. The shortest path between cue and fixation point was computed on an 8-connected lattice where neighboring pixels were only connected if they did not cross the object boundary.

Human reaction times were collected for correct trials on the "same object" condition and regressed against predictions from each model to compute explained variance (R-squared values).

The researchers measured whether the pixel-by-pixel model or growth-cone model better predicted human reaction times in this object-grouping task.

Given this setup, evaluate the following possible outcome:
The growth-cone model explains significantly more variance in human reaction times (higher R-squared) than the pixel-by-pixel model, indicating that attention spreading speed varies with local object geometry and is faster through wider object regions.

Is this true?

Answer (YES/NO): YES